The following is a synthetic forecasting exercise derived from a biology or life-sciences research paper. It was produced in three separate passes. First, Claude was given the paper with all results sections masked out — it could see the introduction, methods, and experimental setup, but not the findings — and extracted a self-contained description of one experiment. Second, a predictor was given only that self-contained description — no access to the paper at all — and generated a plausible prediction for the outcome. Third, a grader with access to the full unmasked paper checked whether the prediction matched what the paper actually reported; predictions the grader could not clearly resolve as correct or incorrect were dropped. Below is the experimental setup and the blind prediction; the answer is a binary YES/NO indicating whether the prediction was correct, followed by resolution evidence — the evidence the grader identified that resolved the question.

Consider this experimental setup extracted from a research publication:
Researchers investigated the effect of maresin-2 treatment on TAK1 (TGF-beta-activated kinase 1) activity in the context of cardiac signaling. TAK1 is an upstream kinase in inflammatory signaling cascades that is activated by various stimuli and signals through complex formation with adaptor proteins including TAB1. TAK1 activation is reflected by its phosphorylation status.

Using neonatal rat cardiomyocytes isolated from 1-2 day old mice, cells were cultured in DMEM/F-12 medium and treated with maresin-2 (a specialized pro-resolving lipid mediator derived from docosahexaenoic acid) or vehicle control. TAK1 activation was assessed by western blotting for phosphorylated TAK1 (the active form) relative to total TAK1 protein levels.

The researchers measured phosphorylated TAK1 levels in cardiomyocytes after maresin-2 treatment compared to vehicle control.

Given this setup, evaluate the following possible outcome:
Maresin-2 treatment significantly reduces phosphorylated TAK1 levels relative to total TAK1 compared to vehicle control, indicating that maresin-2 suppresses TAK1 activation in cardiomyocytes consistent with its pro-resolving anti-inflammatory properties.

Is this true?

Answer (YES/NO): YES